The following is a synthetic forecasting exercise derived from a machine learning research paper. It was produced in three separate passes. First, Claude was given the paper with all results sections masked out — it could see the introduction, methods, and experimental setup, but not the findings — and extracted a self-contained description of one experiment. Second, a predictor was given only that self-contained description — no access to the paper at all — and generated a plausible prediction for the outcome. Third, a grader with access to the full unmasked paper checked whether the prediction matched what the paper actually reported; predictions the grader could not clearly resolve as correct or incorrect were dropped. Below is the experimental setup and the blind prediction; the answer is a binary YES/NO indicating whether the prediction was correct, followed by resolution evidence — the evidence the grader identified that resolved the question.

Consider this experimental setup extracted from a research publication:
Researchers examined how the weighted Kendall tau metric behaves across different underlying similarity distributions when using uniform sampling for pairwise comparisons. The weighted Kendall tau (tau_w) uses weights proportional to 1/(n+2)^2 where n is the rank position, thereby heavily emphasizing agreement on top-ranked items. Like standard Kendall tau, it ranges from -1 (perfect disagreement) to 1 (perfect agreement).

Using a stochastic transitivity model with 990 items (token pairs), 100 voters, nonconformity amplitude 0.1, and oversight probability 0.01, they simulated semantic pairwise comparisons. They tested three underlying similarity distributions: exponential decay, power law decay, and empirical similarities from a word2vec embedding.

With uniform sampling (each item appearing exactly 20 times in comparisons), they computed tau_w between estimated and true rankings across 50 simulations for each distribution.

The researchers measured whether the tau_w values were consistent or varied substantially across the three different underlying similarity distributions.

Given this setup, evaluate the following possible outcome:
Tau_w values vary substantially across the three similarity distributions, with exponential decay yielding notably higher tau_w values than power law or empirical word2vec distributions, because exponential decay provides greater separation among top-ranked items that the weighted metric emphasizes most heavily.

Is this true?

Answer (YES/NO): NO